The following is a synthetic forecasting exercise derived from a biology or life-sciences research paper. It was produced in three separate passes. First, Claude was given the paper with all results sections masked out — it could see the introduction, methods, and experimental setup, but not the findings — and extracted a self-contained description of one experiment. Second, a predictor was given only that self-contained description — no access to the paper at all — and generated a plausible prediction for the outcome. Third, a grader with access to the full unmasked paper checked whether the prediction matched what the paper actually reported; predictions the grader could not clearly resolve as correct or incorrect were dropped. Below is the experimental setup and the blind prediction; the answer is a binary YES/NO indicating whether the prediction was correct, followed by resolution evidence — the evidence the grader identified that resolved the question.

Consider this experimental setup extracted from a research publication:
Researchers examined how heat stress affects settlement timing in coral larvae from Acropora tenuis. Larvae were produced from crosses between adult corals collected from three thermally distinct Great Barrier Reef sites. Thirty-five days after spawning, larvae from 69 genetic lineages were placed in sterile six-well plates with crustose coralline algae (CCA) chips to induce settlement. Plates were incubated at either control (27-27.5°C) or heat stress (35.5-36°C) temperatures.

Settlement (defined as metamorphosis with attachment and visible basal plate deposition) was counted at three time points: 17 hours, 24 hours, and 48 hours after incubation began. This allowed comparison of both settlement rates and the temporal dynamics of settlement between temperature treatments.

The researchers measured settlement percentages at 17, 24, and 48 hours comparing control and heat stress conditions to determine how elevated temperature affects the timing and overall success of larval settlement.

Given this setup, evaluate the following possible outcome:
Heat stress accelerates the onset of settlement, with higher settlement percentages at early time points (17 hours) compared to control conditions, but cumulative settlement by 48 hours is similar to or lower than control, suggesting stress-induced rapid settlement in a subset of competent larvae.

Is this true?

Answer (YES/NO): NO